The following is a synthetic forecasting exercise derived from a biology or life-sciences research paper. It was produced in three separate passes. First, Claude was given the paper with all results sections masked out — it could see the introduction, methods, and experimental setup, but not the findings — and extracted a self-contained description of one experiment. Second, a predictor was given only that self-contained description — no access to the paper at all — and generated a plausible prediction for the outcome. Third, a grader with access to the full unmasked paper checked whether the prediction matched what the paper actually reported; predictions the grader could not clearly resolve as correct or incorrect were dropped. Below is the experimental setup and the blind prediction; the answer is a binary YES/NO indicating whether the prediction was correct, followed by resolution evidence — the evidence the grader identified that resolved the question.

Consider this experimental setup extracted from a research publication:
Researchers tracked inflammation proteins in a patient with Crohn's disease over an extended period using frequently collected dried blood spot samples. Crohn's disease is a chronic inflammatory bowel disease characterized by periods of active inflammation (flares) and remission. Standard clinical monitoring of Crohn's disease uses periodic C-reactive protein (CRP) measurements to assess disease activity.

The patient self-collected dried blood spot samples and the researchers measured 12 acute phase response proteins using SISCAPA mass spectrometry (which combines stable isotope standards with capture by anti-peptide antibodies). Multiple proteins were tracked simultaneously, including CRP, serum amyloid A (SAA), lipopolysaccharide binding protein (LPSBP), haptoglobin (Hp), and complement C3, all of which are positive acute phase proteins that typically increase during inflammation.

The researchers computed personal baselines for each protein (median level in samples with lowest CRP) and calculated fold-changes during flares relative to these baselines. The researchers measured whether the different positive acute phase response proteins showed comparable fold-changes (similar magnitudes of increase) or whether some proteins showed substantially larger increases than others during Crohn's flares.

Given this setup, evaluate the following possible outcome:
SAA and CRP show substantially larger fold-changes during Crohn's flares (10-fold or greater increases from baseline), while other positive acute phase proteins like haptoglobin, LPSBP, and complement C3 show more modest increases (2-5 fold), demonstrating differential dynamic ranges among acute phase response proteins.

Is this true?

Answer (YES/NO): NO